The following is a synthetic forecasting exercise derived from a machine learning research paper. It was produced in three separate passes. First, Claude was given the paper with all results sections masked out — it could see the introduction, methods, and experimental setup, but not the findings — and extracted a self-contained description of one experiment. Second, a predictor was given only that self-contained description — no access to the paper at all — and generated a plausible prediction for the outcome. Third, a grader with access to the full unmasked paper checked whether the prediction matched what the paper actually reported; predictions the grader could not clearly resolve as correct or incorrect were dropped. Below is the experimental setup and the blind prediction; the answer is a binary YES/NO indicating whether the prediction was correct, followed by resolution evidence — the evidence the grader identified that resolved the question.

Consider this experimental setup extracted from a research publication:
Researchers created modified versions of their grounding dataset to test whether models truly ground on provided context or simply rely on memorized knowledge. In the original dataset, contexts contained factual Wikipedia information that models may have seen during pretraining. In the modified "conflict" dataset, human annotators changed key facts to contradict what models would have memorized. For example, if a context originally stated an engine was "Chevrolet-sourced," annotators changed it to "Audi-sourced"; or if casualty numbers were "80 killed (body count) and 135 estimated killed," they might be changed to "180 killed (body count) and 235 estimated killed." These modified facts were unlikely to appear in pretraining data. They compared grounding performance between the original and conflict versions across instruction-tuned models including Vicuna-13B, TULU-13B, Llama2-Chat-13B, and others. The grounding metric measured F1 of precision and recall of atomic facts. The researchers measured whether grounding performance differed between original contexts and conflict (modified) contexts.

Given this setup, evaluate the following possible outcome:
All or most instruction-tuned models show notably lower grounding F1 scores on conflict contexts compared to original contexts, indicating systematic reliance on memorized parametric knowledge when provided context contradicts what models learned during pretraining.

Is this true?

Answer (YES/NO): NO